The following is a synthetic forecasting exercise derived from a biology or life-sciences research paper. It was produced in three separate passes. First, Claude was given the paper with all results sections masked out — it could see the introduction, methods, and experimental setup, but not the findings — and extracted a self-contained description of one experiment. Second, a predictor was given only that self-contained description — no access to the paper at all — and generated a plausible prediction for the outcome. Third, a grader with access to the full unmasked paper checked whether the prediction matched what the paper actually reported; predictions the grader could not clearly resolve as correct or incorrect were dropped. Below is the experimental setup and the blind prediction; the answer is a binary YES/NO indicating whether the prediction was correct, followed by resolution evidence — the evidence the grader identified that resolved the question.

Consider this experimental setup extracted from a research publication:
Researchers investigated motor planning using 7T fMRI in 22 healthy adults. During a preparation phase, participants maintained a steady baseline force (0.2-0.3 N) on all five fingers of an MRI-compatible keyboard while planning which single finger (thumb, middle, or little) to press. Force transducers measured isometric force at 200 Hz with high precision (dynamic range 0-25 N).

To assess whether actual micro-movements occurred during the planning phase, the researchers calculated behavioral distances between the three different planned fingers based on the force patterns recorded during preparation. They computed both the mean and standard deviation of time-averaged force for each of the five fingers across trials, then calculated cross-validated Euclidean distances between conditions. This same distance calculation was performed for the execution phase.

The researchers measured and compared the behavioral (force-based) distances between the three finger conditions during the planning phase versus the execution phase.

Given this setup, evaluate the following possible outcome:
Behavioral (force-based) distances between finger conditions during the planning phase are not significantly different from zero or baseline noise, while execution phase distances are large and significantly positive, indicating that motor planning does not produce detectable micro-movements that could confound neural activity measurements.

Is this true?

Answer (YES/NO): NO